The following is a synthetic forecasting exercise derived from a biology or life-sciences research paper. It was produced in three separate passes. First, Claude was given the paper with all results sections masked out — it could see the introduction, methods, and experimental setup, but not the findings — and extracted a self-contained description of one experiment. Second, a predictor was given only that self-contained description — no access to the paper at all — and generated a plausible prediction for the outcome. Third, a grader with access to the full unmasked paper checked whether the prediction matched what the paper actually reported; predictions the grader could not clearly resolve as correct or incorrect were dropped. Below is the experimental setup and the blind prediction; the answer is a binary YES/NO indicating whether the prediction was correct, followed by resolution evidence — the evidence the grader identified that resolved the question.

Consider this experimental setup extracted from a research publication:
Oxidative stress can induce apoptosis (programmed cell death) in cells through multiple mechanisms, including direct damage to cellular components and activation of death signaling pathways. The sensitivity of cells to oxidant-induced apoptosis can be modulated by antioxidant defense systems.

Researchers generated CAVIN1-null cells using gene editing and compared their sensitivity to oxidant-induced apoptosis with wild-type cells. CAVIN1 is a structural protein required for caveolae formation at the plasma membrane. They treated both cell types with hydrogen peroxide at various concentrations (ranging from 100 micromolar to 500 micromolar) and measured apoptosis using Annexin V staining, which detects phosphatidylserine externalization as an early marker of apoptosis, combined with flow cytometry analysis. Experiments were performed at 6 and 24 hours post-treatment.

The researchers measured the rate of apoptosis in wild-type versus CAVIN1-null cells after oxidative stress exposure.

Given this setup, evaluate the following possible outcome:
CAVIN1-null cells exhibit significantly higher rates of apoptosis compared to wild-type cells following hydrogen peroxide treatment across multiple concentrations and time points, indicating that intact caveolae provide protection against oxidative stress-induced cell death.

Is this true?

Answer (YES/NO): NO